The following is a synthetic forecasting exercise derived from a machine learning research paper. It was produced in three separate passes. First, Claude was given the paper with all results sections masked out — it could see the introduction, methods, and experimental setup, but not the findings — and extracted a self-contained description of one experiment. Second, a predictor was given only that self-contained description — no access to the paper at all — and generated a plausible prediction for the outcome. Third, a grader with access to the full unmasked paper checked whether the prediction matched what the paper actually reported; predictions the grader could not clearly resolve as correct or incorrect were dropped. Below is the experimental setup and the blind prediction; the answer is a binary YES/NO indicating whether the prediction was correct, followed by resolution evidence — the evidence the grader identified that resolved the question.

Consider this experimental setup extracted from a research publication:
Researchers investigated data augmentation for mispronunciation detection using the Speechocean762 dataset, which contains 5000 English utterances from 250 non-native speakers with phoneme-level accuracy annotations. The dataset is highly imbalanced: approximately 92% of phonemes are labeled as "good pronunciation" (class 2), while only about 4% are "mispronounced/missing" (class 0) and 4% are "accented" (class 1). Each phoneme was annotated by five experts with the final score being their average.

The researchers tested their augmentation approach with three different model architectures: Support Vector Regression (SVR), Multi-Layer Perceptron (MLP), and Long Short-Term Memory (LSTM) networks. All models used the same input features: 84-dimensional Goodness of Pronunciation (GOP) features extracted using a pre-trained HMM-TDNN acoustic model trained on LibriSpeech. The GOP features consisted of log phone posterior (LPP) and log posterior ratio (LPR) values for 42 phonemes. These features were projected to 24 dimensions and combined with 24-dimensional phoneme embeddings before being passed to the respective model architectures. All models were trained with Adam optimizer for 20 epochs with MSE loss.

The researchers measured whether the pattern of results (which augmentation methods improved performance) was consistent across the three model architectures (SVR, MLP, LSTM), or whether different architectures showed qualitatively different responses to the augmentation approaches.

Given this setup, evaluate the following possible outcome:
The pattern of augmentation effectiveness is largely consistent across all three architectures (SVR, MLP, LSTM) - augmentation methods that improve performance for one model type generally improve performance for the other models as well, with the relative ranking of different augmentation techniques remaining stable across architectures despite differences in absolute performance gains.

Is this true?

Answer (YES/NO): YES